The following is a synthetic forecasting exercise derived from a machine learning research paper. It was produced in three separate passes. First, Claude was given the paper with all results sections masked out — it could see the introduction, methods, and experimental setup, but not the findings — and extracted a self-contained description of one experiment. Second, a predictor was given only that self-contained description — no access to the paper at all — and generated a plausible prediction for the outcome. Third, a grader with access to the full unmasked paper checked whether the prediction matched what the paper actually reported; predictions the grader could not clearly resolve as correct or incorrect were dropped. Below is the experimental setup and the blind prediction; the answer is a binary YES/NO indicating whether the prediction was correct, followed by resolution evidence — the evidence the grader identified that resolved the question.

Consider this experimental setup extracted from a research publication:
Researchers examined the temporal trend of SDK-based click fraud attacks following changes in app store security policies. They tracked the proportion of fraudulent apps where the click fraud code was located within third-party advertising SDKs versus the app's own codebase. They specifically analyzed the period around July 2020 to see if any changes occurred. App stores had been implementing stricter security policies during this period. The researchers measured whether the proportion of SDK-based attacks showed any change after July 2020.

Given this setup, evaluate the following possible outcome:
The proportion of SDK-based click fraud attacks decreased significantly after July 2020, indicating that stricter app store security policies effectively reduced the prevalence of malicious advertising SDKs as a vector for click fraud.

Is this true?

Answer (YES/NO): YES